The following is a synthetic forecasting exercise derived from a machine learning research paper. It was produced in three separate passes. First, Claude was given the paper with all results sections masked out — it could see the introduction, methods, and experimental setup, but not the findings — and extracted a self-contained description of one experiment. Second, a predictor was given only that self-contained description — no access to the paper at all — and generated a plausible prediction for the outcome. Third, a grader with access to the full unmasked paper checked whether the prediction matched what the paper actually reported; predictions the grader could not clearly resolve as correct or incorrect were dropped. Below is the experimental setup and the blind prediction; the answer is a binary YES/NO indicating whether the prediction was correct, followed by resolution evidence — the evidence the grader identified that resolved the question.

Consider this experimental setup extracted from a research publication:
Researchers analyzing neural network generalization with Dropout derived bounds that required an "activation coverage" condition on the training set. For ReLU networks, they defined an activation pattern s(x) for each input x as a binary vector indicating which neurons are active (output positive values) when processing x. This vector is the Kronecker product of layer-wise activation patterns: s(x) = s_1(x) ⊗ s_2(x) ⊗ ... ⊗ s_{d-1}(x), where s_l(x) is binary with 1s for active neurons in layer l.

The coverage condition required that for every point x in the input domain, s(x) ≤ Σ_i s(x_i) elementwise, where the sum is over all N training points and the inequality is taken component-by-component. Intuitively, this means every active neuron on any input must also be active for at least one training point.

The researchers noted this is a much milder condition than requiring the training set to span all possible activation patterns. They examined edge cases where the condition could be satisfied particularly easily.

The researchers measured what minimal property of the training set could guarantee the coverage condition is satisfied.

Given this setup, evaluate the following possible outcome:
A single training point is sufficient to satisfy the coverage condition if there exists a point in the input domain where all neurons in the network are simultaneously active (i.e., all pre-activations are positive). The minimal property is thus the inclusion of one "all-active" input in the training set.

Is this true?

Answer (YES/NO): YES